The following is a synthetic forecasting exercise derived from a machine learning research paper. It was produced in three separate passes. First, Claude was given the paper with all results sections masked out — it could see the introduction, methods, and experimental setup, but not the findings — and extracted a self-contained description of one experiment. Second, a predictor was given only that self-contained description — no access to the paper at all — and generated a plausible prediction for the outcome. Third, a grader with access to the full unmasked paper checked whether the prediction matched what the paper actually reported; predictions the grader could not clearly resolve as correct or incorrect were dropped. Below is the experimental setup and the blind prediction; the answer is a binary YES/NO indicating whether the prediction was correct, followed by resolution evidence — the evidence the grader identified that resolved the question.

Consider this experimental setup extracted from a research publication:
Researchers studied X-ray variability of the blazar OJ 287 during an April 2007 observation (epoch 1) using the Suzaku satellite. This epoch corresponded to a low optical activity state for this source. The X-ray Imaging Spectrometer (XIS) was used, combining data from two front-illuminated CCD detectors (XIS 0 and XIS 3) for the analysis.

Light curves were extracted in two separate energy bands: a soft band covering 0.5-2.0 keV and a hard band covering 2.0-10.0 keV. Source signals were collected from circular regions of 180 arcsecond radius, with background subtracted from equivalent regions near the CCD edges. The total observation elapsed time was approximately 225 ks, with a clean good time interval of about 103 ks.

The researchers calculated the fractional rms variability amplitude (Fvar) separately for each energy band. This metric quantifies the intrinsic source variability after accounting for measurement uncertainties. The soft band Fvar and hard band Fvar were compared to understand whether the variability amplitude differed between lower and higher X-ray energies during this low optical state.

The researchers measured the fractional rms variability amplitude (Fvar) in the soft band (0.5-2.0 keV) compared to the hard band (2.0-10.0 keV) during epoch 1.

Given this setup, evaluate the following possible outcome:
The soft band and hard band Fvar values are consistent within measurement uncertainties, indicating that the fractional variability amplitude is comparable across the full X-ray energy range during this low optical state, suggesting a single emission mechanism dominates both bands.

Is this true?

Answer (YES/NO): YES